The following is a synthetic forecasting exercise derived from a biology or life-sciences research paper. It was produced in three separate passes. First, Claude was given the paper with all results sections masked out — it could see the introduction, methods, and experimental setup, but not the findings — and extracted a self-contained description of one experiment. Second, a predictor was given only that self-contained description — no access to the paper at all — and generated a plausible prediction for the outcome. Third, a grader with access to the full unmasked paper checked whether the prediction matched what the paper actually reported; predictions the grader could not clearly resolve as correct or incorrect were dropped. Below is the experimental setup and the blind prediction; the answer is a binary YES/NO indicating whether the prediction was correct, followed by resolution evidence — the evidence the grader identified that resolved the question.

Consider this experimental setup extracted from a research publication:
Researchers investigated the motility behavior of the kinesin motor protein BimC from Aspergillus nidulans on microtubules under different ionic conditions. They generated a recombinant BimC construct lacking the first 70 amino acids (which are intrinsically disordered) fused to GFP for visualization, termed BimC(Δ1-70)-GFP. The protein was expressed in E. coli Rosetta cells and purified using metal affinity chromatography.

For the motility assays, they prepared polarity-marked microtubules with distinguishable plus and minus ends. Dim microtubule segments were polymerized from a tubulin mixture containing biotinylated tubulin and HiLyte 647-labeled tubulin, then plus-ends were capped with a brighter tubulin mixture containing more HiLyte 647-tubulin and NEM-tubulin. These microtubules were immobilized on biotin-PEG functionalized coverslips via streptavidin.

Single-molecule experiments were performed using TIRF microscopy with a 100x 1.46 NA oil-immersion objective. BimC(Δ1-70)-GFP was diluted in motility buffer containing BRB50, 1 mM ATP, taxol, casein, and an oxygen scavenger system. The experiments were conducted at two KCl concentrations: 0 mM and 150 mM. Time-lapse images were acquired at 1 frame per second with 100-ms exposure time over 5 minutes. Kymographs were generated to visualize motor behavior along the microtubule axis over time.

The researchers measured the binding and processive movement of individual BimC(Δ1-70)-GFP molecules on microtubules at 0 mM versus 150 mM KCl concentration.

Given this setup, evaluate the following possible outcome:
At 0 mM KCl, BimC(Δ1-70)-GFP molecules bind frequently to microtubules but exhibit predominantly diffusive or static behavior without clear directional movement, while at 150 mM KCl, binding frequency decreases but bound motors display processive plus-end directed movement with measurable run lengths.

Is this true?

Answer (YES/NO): NO